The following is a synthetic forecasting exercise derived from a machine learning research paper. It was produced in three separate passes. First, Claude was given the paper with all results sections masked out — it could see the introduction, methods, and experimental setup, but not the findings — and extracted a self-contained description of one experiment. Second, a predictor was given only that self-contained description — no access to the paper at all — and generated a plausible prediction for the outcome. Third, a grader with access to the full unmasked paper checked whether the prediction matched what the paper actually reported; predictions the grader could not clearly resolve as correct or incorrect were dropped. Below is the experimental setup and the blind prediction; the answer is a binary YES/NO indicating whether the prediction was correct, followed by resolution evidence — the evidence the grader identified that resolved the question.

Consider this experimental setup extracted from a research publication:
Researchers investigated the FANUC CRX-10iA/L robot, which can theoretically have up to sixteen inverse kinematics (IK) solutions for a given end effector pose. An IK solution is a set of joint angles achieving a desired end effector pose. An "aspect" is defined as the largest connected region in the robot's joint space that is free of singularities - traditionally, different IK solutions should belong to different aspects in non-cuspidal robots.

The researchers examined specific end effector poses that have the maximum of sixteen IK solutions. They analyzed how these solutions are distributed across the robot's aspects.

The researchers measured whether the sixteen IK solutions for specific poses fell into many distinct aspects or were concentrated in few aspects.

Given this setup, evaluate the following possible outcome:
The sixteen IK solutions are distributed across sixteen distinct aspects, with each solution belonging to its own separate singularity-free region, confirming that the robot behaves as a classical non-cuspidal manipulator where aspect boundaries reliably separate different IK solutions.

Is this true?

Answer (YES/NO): NO